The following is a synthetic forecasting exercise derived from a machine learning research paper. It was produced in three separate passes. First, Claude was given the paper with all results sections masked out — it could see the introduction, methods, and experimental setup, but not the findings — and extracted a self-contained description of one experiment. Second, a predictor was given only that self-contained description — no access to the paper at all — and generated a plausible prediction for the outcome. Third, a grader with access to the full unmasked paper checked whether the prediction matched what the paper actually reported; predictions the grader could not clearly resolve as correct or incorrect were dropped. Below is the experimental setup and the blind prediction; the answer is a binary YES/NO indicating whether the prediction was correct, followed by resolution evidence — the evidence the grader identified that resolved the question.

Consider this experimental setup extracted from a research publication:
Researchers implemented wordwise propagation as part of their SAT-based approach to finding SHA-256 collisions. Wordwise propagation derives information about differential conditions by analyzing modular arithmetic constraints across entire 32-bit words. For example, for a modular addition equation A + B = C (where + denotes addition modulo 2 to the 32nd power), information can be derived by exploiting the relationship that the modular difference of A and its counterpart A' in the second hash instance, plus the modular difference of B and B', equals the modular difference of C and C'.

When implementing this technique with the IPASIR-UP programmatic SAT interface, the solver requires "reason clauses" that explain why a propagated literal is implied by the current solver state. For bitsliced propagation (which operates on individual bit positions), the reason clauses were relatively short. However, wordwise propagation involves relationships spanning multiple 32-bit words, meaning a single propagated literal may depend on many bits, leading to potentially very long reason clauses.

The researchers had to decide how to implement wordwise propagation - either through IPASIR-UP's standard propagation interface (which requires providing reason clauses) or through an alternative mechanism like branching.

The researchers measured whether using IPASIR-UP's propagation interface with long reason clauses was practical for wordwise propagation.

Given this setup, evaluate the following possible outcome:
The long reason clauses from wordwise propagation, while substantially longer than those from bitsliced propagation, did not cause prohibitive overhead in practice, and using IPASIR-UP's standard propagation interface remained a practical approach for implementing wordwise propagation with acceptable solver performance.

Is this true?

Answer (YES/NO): NO